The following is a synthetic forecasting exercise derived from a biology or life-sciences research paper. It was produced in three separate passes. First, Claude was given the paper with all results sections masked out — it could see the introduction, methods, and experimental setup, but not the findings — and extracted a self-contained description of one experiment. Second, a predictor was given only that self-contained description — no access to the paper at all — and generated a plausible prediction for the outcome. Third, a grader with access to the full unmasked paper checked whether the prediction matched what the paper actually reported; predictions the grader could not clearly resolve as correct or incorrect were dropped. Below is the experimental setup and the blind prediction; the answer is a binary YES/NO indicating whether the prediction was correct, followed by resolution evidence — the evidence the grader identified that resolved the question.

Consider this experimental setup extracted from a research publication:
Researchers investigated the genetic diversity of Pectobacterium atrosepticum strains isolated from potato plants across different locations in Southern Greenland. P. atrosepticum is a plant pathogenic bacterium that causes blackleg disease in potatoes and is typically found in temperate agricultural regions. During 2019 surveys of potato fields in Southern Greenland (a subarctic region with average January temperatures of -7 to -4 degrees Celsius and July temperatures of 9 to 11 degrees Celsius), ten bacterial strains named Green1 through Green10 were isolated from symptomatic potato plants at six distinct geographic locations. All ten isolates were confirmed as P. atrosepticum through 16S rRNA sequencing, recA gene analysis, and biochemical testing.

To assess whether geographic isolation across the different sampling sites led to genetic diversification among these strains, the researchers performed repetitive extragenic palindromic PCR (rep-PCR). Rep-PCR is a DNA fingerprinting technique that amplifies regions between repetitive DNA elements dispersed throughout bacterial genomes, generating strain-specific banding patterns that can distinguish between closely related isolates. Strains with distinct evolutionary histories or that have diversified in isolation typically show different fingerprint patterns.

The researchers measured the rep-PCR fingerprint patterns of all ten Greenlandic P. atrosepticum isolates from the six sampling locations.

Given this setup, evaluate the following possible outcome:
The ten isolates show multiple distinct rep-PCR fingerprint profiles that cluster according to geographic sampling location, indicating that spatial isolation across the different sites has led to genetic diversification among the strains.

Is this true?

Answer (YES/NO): NO